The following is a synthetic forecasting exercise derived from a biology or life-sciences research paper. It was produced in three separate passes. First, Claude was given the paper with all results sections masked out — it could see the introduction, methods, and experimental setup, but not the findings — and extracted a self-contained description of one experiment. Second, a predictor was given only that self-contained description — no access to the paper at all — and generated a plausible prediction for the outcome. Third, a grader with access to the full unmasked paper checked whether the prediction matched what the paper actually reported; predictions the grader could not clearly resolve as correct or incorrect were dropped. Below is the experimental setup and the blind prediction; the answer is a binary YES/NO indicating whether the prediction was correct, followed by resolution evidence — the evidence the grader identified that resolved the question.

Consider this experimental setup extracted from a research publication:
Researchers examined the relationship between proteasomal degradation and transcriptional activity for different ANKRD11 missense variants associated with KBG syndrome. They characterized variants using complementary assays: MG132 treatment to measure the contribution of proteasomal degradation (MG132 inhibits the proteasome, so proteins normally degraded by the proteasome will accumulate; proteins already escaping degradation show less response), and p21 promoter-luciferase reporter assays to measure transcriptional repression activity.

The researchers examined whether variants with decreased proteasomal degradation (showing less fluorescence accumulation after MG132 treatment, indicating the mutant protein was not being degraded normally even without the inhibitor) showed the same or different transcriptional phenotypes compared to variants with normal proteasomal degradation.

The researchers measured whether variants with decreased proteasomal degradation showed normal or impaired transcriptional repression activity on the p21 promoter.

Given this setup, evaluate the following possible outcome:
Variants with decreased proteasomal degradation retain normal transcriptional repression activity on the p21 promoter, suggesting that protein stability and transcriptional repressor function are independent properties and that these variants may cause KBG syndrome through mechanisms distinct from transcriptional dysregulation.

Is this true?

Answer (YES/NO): NO